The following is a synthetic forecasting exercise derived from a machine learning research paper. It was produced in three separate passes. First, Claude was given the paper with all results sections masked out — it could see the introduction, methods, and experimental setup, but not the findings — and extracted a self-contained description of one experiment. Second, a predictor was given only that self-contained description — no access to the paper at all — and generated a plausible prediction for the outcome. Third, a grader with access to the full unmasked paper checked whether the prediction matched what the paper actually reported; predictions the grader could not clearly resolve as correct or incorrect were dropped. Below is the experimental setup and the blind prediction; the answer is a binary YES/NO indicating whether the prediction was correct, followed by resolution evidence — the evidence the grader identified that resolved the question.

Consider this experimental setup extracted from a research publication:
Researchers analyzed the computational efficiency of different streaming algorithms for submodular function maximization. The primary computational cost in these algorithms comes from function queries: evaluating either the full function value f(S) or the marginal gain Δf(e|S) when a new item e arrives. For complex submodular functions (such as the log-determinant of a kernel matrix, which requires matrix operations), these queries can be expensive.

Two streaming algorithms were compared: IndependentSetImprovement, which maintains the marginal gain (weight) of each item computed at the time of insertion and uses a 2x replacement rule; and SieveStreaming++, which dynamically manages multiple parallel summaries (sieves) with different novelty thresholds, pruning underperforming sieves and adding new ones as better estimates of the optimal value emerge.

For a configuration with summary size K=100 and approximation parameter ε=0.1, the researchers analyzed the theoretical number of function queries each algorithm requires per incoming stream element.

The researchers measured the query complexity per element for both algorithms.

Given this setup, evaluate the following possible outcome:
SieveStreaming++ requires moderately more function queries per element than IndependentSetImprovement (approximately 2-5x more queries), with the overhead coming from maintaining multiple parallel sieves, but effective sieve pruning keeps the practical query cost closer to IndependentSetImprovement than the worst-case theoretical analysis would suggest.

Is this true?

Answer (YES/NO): NO